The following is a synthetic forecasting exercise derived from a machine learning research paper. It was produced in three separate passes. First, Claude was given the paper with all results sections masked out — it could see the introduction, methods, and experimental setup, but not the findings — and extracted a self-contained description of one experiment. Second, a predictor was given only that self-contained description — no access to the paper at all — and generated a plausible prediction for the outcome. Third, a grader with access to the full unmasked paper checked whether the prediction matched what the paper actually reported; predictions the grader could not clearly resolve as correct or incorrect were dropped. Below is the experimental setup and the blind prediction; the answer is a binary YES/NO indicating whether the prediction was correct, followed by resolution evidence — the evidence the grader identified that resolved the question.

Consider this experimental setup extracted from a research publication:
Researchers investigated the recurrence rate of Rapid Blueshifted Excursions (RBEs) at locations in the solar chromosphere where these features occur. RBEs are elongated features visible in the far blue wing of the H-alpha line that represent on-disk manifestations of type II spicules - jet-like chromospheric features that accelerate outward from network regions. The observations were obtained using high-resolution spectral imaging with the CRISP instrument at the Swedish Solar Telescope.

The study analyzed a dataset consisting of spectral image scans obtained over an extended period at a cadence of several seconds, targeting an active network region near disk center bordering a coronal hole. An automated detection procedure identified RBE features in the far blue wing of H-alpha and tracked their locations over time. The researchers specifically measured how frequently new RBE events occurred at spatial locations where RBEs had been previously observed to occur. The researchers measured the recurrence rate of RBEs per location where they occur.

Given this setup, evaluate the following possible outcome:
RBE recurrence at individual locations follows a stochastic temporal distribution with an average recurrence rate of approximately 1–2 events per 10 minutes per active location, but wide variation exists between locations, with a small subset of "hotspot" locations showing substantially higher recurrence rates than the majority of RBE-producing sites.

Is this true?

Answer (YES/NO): NO